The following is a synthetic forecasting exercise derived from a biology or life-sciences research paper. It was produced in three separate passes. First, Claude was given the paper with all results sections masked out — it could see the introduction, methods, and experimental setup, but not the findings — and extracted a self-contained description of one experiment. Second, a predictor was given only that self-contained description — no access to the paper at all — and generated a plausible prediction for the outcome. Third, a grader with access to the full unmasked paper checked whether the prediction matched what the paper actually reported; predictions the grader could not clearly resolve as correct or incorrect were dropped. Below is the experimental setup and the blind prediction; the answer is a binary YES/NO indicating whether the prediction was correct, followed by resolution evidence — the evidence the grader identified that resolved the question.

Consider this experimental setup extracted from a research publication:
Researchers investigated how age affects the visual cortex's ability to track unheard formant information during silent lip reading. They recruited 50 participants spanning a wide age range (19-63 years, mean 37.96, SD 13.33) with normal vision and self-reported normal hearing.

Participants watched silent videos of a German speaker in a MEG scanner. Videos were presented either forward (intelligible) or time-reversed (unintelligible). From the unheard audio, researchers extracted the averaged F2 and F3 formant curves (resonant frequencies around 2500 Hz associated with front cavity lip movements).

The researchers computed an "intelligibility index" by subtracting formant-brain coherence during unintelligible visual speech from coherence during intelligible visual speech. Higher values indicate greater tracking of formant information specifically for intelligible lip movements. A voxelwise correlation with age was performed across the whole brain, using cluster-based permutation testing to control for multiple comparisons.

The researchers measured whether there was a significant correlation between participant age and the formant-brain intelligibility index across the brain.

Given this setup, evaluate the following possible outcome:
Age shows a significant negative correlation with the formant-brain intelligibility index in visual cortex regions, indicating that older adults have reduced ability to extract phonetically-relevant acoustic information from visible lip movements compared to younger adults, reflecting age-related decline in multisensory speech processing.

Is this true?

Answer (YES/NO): YES